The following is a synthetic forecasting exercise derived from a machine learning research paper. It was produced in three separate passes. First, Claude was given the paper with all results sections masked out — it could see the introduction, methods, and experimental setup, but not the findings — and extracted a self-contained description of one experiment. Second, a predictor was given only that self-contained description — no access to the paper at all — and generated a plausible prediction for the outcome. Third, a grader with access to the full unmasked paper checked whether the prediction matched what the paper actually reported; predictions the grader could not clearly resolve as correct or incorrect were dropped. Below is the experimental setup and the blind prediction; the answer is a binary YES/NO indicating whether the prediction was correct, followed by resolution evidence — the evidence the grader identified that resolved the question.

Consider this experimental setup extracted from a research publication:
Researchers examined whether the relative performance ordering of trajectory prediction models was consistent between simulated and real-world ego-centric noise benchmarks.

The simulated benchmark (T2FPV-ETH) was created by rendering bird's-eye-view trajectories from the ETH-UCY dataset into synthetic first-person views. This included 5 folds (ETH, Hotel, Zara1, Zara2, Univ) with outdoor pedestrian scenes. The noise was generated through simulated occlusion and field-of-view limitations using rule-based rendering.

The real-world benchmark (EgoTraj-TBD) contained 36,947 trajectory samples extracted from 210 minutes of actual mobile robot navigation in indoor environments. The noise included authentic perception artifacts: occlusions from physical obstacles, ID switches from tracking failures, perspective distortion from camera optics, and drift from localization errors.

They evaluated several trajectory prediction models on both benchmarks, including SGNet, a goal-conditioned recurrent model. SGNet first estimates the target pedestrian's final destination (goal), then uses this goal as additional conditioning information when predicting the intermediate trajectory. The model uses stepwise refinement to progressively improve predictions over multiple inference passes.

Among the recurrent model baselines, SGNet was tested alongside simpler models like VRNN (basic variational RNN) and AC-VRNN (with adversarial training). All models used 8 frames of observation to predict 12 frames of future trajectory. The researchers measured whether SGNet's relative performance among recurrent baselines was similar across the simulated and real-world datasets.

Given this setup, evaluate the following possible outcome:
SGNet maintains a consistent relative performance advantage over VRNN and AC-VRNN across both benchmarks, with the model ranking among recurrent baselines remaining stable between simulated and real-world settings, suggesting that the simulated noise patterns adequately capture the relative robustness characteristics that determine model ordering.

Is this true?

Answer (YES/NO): YES